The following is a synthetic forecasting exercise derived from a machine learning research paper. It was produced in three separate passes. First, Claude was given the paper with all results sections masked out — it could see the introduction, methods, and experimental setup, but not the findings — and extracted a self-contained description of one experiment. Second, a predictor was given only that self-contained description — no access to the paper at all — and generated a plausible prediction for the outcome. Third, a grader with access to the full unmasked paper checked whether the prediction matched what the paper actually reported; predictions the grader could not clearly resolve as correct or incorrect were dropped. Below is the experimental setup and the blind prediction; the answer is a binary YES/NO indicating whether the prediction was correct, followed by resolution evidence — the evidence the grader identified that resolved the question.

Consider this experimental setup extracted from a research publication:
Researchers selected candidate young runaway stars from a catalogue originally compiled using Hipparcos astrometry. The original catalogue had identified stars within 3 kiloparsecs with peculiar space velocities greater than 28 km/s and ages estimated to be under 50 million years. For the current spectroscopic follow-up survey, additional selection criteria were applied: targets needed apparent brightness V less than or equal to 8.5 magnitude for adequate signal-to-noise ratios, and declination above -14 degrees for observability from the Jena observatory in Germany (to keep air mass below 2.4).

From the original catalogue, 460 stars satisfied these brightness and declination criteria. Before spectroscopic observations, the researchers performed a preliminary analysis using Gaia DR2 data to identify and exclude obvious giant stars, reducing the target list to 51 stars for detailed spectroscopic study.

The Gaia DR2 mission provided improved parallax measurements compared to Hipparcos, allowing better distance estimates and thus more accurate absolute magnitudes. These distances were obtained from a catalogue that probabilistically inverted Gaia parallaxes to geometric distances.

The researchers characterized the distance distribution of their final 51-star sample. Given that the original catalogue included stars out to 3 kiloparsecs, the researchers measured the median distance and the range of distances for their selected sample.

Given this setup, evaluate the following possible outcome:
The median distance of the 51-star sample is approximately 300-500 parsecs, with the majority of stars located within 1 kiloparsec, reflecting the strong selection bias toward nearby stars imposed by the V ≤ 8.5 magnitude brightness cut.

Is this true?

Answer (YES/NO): NO